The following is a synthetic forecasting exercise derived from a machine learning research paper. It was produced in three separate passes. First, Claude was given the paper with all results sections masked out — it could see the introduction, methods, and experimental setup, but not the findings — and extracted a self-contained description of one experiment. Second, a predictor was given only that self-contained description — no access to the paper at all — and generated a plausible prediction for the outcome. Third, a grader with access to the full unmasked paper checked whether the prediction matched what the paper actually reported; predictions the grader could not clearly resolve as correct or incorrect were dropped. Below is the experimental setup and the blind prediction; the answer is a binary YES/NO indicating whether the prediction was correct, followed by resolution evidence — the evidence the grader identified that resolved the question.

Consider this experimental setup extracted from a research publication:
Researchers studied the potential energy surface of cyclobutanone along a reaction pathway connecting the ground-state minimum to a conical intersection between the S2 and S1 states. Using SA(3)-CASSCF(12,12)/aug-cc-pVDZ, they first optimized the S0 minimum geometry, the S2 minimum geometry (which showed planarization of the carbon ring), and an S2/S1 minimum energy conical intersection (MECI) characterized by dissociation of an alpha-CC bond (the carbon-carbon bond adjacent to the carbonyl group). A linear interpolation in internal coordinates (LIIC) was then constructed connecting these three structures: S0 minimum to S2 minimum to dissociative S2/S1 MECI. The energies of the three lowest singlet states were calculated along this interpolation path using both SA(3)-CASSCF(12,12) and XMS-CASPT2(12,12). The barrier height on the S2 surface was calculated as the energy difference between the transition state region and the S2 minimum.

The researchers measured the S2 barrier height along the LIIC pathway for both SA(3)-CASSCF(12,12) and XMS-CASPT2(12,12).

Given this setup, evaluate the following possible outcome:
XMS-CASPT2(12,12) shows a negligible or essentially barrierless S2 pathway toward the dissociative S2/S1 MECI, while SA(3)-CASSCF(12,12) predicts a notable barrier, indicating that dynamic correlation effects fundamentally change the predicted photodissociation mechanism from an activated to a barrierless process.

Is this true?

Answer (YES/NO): NO